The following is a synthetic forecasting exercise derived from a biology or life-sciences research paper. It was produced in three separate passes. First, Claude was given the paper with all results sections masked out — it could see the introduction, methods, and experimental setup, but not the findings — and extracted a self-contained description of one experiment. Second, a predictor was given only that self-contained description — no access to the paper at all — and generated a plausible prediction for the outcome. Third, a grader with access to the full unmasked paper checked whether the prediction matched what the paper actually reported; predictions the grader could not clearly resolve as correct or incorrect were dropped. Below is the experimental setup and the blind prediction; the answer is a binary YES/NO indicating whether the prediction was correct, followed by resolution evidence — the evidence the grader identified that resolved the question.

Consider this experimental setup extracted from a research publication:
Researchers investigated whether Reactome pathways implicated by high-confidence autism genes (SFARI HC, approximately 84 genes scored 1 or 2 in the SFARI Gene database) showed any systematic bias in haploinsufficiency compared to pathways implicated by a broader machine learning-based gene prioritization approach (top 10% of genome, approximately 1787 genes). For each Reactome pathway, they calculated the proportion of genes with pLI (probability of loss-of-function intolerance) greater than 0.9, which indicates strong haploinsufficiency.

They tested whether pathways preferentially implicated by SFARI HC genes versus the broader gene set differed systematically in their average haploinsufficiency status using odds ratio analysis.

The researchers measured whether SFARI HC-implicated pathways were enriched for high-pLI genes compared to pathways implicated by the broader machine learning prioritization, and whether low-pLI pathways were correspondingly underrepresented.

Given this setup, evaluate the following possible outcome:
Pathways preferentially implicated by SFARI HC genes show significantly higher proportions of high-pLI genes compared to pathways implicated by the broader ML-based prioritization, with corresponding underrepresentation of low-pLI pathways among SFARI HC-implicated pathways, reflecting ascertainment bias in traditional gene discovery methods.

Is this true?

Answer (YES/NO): YES